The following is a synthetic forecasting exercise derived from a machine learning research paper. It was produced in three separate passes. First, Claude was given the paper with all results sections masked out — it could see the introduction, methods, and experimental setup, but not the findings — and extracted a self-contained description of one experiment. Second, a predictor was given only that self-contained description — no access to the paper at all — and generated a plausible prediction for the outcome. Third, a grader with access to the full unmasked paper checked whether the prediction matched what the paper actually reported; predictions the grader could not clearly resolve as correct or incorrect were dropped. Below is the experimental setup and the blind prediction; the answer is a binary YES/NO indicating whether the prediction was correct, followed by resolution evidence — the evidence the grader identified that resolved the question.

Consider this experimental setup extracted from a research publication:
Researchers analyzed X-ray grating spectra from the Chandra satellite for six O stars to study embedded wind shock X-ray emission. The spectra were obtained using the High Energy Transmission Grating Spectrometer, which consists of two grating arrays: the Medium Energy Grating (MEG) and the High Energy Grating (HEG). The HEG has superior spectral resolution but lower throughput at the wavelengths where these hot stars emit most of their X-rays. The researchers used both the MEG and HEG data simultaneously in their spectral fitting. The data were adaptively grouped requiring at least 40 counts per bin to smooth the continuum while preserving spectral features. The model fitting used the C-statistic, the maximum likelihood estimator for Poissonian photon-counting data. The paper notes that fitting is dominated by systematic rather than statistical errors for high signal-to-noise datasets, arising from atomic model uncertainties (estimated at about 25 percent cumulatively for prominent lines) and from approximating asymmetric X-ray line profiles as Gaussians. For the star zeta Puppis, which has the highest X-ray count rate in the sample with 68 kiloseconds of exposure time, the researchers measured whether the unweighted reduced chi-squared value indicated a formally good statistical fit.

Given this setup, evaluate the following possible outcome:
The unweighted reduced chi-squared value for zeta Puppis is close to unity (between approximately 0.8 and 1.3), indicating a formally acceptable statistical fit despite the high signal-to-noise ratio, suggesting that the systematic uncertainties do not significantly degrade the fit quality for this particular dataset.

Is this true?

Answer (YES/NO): NO